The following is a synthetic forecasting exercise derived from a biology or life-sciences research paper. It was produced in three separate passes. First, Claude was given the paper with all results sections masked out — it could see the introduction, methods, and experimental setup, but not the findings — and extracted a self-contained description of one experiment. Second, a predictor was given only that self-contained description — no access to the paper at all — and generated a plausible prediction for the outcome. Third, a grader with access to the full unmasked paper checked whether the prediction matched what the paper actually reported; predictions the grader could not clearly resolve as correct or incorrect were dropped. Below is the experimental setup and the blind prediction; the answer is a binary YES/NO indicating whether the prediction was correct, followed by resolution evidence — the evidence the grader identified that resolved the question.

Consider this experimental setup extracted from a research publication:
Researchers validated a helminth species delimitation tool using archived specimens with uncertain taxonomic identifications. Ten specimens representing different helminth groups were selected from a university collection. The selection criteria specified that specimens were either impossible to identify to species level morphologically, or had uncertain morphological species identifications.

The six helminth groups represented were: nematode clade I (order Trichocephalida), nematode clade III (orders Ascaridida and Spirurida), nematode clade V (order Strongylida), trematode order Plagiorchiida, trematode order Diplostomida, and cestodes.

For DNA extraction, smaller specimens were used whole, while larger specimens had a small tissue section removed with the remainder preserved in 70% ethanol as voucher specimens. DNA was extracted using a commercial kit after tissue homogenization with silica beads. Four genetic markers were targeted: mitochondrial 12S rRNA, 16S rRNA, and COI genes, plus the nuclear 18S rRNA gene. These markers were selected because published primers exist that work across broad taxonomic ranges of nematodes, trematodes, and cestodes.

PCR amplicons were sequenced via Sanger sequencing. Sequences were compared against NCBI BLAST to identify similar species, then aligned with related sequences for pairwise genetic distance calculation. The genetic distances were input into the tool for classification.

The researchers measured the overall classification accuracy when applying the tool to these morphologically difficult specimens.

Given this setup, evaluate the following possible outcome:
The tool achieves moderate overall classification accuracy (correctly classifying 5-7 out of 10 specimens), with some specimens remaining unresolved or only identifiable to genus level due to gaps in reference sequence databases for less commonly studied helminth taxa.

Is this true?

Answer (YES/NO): NO